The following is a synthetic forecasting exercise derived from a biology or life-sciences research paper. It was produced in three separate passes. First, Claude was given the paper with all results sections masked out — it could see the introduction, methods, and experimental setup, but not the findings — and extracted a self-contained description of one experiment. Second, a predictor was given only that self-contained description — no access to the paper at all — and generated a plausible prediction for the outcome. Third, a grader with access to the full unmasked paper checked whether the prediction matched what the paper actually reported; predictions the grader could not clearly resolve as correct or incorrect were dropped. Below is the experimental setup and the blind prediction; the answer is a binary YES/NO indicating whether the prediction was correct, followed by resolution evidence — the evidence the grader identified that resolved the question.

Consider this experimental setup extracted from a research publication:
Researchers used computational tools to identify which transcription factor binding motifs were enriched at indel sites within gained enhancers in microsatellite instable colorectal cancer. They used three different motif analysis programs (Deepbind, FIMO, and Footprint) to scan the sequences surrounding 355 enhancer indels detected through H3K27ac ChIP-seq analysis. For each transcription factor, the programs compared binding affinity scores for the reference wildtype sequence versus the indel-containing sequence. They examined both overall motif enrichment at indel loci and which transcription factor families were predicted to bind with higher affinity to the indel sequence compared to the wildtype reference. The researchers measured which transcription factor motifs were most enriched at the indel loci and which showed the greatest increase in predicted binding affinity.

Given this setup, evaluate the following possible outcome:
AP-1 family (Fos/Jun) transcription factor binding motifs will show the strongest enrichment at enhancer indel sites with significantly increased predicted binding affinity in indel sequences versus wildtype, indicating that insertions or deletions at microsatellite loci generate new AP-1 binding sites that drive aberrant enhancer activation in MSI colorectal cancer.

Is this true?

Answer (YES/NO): NO